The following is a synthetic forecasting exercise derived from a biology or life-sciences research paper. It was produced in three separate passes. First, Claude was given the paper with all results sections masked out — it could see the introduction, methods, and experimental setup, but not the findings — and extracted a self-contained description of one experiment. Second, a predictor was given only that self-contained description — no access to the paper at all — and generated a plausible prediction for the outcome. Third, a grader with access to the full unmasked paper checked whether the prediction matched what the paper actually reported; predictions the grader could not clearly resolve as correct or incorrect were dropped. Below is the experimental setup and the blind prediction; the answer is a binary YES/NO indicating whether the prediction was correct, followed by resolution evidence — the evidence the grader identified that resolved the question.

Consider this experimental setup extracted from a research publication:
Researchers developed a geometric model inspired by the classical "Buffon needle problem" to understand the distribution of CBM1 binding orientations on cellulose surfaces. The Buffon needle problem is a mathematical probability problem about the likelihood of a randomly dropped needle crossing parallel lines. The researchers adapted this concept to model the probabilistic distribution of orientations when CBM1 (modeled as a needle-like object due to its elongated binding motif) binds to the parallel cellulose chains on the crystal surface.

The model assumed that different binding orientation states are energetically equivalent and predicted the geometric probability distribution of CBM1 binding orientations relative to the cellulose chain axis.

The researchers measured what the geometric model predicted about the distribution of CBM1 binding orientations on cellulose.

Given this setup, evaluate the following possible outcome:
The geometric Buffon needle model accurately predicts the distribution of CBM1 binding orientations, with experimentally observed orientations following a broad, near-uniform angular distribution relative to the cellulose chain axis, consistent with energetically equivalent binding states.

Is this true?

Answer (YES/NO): NO